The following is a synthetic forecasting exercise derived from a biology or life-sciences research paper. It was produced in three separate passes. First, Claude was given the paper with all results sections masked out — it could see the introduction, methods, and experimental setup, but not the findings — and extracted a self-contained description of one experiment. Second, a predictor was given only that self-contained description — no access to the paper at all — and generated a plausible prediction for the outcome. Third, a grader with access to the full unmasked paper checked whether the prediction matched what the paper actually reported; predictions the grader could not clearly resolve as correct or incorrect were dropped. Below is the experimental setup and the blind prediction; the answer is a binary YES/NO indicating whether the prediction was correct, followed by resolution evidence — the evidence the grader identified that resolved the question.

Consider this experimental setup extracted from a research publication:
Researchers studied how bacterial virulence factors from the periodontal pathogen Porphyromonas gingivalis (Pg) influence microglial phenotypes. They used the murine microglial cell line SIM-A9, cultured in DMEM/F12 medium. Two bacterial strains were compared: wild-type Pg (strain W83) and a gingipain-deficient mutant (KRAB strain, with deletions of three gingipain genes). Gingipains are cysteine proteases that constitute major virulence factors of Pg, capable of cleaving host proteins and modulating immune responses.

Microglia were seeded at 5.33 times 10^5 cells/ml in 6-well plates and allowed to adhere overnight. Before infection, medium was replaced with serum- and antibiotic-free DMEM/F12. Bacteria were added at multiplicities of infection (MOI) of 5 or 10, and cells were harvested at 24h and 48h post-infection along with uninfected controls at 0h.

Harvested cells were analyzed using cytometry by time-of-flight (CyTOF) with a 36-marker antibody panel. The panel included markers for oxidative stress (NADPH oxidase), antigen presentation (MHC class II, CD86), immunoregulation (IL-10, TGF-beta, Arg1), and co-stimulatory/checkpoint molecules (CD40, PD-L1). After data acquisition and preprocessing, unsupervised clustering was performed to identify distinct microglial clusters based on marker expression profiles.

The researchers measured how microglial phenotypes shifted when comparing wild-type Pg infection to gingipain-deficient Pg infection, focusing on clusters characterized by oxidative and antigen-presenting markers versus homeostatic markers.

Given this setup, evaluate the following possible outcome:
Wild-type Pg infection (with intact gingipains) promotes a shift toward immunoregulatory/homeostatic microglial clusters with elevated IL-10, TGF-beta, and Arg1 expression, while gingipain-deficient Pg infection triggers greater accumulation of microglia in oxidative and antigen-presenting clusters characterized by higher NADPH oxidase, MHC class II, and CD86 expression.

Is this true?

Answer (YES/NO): NO